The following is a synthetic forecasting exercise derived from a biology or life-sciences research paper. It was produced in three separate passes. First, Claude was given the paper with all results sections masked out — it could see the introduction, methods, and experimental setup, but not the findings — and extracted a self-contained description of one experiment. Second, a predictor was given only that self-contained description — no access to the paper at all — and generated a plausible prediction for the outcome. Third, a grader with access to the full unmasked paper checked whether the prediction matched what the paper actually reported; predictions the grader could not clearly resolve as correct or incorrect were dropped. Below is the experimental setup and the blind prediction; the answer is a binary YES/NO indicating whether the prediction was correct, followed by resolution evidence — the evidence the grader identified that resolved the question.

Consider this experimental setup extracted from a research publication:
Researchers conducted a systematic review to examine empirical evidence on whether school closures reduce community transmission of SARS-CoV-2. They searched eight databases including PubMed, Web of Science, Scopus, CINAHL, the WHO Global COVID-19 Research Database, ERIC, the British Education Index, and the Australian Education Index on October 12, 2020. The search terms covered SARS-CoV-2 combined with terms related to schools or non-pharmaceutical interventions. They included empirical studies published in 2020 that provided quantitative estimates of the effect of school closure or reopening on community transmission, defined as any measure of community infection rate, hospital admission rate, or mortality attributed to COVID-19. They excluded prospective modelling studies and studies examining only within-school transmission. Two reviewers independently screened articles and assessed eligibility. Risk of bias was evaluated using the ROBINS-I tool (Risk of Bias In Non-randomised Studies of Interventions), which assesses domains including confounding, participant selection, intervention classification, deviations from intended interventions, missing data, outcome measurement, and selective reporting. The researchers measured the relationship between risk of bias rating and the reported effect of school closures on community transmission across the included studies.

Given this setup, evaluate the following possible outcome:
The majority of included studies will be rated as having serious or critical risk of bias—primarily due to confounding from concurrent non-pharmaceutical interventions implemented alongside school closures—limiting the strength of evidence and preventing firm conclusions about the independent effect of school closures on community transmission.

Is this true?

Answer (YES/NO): YES